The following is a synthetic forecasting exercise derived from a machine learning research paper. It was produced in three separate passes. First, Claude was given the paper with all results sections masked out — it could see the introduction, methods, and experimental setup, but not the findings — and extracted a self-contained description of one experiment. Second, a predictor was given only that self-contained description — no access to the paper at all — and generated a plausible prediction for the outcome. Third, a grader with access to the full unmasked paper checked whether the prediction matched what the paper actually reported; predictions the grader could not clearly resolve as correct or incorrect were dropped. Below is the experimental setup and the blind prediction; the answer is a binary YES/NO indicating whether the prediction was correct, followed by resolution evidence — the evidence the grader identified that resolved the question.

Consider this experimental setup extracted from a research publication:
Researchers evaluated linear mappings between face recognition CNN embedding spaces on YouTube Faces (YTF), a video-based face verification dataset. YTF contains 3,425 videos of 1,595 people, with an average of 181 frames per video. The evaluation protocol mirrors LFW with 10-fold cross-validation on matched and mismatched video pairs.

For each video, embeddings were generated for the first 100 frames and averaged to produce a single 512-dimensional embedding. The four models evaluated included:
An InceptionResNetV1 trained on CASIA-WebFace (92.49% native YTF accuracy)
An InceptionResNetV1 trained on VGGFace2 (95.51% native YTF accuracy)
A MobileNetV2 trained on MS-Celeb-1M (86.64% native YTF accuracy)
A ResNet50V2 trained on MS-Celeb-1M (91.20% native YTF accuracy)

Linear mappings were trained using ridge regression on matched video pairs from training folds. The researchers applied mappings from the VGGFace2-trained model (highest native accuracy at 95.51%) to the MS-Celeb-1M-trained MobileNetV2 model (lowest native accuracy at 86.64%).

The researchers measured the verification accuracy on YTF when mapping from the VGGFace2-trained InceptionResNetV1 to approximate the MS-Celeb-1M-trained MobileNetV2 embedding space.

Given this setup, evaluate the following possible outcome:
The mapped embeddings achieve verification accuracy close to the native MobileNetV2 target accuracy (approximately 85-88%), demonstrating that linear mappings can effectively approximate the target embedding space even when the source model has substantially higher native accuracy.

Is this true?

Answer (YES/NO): NO